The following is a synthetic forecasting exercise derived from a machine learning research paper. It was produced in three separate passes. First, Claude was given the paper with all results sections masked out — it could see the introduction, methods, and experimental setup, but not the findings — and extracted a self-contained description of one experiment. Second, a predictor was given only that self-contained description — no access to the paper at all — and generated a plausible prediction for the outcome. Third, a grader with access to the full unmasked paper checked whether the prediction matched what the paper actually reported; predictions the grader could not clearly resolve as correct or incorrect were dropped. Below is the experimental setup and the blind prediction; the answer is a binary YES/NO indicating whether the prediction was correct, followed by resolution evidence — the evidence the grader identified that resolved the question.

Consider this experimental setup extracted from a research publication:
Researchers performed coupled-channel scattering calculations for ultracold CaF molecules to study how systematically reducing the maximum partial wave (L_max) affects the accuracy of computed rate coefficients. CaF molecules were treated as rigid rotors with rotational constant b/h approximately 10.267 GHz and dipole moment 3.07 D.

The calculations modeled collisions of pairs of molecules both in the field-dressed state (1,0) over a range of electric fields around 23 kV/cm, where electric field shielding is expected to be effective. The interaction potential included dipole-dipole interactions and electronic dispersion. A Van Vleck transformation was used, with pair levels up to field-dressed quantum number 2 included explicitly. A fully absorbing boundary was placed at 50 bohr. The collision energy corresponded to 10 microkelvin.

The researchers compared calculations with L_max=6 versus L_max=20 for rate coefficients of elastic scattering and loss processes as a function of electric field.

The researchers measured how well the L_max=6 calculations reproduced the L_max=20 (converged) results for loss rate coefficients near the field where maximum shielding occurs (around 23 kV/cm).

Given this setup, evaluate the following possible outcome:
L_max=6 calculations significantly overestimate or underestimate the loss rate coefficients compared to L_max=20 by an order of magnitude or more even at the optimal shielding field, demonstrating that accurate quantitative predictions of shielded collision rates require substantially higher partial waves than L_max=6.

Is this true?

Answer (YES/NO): YES